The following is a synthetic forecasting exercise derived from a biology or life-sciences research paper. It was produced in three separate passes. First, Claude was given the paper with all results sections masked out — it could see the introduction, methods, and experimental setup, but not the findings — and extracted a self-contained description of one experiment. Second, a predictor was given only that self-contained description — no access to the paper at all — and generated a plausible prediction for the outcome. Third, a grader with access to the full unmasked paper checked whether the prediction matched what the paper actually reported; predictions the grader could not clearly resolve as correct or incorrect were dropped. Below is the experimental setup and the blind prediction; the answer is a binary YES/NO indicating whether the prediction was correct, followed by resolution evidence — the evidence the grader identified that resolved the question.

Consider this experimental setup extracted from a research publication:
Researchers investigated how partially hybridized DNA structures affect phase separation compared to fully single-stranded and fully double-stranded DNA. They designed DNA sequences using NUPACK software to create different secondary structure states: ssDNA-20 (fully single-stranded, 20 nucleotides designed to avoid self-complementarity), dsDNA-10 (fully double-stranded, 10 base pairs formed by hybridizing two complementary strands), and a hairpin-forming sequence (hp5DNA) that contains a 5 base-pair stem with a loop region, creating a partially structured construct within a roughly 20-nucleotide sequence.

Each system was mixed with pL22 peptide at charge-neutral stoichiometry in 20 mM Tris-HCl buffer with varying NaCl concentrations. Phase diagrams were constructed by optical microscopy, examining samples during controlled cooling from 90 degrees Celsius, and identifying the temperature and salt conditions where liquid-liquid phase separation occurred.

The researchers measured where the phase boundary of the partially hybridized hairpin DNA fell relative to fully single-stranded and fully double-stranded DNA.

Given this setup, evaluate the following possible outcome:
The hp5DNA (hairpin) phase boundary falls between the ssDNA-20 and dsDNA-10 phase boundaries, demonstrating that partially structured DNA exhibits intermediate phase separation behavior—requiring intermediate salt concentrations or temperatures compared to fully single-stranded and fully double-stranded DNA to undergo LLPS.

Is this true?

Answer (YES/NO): NO